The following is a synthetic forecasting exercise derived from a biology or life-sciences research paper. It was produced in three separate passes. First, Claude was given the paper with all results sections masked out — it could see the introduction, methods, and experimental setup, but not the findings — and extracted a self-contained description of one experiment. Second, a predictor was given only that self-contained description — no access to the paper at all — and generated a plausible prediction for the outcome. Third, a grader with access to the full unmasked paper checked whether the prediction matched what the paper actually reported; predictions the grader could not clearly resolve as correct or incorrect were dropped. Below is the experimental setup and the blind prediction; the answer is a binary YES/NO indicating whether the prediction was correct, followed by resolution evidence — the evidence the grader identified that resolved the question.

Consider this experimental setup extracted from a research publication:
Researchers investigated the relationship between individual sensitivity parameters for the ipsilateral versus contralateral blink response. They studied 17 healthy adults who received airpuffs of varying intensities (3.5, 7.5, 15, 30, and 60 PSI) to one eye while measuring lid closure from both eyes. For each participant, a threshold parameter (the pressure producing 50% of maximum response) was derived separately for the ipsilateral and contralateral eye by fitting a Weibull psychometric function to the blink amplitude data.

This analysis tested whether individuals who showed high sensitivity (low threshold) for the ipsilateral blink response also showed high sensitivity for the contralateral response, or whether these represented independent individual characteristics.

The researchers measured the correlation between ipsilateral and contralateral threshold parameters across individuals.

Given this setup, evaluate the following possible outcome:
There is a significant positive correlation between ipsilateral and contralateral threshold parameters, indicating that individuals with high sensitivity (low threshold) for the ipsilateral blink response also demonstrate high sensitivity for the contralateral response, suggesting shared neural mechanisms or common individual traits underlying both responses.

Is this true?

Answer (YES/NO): YES